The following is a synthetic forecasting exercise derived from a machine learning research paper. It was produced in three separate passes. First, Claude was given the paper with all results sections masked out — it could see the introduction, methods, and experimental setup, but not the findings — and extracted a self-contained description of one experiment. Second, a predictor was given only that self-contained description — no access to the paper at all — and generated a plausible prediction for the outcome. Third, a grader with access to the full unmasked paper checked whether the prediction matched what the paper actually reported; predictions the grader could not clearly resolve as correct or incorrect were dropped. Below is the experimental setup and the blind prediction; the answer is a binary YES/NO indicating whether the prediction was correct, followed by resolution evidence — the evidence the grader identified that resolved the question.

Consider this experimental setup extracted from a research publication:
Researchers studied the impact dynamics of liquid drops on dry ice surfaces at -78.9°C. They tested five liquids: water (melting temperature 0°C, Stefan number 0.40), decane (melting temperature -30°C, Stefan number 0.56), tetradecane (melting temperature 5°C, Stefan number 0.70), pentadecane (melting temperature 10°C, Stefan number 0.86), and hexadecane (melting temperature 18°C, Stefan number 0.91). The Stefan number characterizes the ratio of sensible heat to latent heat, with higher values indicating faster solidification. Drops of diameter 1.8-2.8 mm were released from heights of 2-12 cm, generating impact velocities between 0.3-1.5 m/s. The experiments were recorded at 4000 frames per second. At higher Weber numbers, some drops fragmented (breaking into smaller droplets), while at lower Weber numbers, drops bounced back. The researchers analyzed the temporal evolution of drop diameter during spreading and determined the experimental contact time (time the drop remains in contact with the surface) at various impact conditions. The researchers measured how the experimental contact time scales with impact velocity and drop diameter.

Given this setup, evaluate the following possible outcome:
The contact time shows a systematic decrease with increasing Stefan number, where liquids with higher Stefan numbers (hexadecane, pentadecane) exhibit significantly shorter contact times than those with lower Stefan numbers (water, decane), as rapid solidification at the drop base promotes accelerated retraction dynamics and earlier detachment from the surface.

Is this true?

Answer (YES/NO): NO